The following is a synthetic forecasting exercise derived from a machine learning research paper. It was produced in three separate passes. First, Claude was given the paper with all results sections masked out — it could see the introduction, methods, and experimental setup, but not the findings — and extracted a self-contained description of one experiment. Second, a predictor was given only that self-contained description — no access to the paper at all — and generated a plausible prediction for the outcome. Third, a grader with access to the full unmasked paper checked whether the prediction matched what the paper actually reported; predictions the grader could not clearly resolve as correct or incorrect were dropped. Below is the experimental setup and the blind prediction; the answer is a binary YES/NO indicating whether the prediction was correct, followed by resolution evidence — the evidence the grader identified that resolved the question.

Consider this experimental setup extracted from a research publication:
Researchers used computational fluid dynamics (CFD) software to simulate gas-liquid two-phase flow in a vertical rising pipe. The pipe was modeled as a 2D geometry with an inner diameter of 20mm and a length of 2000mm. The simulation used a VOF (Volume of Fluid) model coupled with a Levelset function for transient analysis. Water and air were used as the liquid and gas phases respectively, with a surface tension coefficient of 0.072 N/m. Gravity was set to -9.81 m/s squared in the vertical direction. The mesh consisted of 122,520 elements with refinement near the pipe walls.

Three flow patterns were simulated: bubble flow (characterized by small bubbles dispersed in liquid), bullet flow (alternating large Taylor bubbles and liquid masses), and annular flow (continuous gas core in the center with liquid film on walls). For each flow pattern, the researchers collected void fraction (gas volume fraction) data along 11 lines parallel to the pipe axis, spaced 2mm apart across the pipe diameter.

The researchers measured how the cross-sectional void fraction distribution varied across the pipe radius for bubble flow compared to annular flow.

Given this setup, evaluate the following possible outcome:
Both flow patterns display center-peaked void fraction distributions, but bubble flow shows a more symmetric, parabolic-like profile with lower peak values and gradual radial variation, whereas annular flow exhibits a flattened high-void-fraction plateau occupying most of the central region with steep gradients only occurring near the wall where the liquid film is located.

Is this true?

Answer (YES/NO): NO